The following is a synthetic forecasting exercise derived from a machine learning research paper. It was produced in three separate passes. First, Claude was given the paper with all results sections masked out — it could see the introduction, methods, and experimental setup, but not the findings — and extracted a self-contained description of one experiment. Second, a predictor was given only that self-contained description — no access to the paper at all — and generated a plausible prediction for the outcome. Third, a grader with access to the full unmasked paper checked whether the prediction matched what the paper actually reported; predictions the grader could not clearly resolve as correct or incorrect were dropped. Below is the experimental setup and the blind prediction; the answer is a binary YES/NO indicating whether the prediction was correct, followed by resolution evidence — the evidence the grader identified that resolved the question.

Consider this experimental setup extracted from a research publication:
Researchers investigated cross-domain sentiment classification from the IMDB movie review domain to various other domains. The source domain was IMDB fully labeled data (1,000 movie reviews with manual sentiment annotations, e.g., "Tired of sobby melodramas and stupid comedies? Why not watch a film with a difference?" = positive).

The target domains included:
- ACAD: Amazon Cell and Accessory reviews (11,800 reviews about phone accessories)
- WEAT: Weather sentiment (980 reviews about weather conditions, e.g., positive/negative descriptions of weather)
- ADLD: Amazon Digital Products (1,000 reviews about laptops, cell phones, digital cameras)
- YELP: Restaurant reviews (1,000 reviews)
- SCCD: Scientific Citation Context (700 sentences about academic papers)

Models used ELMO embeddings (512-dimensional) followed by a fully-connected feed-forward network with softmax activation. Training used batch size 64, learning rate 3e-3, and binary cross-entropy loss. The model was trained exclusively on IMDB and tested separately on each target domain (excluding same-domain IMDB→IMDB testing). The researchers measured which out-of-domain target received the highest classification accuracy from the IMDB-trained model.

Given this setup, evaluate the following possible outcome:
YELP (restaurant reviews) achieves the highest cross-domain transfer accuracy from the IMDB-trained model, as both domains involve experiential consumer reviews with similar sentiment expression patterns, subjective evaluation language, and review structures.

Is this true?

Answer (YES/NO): NO